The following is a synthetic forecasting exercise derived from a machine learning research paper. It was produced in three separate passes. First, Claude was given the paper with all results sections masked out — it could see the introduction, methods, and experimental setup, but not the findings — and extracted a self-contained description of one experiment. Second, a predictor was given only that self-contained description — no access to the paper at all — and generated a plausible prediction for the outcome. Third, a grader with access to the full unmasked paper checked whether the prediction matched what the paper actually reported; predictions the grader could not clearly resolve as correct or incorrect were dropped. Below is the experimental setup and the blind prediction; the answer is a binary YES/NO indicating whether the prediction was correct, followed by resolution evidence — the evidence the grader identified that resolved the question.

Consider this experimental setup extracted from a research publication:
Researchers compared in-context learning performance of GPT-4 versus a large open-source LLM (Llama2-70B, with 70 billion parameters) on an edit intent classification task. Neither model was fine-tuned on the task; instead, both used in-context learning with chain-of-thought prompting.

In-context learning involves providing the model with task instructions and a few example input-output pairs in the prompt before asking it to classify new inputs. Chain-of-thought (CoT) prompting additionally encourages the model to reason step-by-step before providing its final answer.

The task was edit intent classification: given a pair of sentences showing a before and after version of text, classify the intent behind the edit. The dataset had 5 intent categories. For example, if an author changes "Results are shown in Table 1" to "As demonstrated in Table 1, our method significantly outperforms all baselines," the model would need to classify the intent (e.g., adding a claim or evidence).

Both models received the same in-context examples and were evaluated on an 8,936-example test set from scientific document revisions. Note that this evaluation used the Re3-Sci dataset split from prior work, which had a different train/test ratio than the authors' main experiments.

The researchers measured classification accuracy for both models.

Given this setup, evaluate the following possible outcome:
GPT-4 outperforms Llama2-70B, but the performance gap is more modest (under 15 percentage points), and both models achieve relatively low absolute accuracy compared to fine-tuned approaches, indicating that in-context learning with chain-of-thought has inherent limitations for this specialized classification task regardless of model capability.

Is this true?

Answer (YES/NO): NO